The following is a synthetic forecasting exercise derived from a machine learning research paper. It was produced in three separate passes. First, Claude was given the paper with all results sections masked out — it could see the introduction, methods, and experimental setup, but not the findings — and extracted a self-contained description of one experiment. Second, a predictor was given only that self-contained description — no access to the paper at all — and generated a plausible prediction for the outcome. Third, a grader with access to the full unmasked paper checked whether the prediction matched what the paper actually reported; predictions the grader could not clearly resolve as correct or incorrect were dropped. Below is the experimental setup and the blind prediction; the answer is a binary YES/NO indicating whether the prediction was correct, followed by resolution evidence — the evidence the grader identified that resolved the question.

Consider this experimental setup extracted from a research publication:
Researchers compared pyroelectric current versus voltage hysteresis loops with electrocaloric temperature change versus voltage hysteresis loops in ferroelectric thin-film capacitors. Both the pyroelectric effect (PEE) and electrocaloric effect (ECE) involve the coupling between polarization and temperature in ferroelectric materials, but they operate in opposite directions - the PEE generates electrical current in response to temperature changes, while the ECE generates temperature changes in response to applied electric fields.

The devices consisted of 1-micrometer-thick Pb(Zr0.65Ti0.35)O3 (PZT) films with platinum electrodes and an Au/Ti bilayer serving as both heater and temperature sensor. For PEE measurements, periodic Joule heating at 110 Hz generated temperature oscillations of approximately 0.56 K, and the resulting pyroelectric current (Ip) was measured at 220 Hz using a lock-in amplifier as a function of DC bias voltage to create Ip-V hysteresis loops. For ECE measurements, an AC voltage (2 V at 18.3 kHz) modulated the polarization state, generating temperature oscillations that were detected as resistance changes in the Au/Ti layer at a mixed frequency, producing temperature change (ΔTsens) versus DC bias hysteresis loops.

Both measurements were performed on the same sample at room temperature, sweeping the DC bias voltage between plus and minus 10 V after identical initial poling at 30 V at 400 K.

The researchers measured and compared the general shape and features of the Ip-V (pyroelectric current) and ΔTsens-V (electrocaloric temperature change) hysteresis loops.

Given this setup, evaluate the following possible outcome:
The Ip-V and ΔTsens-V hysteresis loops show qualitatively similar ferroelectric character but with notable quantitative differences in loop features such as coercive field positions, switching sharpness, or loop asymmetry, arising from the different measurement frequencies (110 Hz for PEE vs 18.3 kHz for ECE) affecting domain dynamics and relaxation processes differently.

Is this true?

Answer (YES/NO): NO